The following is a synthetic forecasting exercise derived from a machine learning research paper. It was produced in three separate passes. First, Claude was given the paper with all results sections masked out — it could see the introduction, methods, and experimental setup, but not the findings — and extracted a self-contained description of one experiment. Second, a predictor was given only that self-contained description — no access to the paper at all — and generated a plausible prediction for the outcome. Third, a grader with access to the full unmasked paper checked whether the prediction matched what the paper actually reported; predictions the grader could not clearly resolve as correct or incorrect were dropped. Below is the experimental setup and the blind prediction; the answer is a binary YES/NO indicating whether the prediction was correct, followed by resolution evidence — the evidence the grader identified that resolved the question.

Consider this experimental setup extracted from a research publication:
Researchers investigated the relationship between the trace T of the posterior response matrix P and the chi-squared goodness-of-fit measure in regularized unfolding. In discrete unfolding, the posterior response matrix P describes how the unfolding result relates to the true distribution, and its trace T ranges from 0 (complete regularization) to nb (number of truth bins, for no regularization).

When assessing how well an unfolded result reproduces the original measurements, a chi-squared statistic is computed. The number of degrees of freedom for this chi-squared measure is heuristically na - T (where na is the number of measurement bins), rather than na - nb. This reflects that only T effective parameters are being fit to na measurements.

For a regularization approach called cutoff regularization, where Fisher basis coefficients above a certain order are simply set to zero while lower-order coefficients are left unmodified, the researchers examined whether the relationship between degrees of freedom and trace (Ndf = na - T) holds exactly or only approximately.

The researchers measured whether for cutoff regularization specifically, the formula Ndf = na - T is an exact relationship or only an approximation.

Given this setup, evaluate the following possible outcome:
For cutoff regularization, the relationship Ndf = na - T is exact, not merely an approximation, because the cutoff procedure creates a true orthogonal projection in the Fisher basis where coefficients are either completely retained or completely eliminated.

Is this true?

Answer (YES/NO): YES